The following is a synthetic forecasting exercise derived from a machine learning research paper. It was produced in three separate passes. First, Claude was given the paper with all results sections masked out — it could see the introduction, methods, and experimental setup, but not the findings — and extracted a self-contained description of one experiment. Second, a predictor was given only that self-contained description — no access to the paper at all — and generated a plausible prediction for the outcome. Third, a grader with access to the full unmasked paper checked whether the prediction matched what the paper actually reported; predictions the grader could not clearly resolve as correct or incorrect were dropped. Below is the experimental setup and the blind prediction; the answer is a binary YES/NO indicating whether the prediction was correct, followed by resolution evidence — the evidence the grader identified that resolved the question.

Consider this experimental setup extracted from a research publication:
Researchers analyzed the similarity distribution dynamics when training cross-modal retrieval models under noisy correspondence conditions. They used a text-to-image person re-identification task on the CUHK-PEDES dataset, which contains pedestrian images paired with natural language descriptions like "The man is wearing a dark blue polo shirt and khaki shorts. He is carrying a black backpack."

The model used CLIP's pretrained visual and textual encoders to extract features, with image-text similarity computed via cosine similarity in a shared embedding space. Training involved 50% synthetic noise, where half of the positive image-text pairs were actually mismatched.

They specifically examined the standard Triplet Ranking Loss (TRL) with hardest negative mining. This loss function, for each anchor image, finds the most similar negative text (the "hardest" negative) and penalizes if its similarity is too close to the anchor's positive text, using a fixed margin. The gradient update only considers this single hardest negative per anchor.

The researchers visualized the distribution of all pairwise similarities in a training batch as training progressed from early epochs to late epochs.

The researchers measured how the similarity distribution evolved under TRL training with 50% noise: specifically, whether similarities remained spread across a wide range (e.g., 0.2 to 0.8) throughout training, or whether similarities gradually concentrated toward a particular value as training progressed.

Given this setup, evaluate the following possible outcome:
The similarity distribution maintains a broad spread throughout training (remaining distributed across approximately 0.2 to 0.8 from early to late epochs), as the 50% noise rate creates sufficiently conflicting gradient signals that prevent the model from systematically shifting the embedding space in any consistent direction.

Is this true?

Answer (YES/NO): NO